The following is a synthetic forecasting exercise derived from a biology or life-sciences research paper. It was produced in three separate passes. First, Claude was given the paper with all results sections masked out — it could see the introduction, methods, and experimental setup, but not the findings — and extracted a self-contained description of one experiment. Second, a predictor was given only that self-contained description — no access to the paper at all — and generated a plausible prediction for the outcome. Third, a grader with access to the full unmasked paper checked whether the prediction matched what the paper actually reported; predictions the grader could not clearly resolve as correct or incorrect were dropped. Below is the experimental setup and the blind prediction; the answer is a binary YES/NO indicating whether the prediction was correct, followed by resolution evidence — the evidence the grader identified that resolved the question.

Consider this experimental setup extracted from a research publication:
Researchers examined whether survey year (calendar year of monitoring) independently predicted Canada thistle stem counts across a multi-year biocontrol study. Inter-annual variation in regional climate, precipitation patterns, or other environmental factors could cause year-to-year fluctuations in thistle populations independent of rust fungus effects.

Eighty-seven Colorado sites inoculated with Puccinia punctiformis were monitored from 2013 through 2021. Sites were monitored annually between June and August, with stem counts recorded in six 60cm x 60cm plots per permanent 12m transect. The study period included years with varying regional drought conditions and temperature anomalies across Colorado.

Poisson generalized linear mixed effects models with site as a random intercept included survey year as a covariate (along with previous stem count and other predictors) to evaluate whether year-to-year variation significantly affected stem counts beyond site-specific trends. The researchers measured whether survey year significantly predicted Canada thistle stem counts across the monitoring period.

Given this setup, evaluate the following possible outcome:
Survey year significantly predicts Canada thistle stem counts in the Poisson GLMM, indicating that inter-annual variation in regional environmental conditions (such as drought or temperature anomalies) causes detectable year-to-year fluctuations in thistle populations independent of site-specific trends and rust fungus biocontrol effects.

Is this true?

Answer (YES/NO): NO